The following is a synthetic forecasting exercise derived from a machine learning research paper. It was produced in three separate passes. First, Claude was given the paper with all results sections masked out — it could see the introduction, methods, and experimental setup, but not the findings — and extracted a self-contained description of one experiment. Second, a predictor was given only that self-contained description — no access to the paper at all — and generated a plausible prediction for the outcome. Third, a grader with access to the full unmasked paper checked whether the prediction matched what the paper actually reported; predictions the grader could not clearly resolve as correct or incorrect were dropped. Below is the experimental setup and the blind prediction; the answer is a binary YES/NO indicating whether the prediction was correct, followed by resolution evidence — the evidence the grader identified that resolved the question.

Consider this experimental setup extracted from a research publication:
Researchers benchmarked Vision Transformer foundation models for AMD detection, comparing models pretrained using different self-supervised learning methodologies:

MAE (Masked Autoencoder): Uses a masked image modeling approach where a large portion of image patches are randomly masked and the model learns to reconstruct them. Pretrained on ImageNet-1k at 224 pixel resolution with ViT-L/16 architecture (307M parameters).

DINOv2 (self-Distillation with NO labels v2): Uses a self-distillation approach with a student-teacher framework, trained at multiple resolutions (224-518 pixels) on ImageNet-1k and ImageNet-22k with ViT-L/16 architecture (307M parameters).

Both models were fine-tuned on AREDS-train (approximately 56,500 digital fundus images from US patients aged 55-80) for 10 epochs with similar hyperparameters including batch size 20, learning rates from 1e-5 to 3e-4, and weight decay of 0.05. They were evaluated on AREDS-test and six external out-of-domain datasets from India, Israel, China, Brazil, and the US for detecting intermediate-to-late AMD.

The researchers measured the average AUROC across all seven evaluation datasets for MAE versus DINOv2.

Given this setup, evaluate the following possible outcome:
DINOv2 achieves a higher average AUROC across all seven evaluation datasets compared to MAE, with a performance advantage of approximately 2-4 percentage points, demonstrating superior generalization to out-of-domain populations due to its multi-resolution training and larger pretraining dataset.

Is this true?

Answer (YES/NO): NO